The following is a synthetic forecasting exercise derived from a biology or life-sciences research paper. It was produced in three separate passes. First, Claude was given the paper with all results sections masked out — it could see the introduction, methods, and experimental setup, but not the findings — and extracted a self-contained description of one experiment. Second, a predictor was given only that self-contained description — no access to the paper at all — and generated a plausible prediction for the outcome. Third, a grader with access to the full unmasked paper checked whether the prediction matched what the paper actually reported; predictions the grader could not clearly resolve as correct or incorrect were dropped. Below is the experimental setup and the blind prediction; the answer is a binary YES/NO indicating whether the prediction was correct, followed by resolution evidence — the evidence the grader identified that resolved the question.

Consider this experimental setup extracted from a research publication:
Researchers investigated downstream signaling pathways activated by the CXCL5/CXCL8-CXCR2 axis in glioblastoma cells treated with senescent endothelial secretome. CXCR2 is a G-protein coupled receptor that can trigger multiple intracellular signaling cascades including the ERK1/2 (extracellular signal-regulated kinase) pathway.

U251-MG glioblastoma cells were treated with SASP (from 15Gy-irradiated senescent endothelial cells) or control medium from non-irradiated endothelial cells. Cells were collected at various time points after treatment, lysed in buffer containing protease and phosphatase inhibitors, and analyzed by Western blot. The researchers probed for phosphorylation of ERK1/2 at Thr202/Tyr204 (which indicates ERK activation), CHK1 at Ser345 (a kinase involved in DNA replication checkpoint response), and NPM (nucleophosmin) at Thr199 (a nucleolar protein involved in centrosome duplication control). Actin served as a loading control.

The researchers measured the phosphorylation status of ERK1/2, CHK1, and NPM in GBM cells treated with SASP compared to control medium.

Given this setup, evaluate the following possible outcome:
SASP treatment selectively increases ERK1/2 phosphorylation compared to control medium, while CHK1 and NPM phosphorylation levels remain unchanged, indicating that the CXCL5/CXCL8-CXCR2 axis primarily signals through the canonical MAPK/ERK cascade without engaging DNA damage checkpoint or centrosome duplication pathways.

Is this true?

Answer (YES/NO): NO